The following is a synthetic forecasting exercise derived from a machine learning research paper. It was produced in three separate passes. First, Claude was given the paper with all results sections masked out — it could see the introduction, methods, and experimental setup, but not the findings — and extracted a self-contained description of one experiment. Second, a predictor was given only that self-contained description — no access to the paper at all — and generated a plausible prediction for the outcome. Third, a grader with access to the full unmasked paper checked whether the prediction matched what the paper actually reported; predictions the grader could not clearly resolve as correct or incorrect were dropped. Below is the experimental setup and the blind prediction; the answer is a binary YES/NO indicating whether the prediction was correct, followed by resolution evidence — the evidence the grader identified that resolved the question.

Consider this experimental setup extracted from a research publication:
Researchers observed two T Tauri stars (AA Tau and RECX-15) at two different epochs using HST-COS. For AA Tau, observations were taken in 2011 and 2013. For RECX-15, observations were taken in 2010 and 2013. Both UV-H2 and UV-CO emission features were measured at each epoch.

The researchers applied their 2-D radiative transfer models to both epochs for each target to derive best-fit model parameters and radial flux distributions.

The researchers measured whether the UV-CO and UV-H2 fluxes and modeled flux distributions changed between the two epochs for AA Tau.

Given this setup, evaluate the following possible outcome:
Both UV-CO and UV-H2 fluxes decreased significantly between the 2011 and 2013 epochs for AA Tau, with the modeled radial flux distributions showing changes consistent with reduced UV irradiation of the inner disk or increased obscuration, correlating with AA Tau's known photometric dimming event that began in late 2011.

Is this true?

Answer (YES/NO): NO